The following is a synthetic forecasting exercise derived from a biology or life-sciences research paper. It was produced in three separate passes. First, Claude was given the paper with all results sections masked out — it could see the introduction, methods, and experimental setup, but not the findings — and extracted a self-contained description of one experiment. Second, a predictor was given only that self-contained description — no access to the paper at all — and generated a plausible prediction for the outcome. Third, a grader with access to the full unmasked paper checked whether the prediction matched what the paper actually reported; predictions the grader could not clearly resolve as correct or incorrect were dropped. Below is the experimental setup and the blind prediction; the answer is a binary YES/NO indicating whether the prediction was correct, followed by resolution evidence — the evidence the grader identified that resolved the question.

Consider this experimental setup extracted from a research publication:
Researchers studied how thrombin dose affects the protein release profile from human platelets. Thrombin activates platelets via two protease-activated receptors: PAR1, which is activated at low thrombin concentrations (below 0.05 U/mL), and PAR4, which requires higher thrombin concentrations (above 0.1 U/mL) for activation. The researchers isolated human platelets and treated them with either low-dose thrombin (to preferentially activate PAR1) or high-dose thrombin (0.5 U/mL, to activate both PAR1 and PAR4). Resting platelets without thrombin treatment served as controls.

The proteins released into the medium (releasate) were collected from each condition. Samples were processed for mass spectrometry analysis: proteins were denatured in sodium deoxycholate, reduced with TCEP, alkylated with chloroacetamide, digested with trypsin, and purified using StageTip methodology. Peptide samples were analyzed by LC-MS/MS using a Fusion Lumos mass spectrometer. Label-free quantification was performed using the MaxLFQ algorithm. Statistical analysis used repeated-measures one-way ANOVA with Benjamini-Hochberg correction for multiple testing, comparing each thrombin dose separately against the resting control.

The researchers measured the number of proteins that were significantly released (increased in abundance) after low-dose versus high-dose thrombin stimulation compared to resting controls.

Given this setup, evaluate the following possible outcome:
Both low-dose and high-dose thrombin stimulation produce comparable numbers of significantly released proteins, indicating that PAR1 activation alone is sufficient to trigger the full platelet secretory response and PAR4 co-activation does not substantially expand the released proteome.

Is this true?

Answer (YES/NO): NO